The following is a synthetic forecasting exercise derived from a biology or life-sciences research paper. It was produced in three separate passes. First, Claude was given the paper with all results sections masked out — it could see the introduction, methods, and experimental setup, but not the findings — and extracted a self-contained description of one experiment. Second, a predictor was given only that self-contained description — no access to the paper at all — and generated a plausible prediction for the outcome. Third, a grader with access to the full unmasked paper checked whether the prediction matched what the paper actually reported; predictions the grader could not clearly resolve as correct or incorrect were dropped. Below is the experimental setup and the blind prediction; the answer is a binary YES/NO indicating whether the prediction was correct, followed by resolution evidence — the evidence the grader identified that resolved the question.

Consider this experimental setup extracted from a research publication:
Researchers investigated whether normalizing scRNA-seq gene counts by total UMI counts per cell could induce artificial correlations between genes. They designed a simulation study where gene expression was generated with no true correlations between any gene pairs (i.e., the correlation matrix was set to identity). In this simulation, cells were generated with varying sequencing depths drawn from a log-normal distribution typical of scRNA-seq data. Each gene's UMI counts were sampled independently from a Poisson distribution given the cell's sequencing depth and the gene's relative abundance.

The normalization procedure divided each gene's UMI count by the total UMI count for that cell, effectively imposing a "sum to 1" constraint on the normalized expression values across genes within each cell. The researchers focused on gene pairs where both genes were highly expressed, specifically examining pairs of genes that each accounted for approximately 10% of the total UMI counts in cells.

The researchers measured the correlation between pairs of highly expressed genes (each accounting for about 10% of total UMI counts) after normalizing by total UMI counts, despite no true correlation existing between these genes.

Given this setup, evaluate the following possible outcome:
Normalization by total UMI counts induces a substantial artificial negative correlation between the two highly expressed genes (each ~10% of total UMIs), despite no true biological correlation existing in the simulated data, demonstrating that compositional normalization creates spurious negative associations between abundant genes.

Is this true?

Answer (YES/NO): NO